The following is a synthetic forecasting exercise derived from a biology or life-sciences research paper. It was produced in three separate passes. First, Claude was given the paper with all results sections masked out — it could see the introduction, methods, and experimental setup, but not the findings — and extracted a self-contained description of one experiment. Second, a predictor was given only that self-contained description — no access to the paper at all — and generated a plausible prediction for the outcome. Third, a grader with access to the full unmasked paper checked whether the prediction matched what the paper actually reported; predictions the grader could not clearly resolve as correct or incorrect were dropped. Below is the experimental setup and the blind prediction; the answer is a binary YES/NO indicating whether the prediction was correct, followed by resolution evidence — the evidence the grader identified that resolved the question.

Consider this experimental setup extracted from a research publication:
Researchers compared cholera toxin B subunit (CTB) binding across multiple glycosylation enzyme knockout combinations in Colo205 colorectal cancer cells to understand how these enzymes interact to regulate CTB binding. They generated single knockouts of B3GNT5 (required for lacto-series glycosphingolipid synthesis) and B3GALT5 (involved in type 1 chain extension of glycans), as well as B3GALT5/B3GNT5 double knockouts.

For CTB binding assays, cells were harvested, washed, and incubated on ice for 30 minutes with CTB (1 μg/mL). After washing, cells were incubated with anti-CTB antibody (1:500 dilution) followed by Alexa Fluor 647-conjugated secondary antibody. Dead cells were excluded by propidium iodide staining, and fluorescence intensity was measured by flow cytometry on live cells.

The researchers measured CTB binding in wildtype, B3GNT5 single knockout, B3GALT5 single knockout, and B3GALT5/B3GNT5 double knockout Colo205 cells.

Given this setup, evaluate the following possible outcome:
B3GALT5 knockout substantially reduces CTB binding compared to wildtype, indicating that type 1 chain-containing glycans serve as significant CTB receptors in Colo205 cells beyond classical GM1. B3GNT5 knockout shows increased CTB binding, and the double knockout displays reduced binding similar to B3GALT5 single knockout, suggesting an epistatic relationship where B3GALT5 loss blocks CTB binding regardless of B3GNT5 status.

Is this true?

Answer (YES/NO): NO